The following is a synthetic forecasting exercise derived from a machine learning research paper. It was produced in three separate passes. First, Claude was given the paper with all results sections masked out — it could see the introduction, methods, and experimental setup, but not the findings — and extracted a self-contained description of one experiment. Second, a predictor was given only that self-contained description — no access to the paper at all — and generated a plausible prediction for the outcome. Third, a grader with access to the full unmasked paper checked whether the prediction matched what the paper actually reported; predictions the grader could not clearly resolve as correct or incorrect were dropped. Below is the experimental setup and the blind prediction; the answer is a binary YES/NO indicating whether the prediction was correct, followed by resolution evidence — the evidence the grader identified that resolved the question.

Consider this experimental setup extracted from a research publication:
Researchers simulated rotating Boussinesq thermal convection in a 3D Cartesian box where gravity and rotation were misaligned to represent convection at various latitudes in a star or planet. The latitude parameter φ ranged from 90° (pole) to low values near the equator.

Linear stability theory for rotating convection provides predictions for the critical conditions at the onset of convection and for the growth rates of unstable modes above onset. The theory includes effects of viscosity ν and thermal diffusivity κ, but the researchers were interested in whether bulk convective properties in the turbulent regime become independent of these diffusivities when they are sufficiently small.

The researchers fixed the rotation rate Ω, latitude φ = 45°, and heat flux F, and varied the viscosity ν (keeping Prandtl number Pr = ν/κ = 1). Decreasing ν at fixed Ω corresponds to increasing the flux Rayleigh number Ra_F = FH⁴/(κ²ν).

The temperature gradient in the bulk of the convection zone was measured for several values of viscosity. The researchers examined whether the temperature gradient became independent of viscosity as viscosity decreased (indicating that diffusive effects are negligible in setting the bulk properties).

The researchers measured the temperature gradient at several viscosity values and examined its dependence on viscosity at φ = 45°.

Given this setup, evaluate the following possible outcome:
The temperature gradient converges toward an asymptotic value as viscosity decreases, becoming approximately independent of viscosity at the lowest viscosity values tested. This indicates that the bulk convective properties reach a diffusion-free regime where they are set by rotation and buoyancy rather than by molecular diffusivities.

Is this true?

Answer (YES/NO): YES